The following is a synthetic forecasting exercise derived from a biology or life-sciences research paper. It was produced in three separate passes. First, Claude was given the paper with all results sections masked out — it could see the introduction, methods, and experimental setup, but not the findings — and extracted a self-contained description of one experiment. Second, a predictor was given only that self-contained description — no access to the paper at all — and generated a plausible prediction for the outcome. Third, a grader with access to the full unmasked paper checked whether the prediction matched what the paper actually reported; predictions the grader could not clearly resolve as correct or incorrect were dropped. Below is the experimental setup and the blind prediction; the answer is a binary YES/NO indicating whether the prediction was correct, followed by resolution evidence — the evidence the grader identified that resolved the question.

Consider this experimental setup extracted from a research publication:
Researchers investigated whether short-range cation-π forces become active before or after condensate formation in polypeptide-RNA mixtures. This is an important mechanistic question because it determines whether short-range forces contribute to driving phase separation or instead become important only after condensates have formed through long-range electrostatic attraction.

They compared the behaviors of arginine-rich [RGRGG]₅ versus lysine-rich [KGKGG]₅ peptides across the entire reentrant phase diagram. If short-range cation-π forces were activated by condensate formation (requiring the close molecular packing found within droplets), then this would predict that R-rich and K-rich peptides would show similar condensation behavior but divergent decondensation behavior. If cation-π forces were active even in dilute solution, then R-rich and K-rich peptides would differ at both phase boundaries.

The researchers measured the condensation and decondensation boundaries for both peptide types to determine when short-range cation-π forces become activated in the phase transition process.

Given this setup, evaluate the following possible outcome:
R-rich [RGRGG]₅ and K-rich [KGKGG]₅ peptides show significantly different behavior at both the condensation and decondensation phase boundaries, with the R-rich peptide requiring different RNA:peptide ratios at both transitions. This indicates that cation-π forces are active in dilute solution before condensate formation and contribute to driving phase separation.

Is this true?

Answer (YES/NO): NO